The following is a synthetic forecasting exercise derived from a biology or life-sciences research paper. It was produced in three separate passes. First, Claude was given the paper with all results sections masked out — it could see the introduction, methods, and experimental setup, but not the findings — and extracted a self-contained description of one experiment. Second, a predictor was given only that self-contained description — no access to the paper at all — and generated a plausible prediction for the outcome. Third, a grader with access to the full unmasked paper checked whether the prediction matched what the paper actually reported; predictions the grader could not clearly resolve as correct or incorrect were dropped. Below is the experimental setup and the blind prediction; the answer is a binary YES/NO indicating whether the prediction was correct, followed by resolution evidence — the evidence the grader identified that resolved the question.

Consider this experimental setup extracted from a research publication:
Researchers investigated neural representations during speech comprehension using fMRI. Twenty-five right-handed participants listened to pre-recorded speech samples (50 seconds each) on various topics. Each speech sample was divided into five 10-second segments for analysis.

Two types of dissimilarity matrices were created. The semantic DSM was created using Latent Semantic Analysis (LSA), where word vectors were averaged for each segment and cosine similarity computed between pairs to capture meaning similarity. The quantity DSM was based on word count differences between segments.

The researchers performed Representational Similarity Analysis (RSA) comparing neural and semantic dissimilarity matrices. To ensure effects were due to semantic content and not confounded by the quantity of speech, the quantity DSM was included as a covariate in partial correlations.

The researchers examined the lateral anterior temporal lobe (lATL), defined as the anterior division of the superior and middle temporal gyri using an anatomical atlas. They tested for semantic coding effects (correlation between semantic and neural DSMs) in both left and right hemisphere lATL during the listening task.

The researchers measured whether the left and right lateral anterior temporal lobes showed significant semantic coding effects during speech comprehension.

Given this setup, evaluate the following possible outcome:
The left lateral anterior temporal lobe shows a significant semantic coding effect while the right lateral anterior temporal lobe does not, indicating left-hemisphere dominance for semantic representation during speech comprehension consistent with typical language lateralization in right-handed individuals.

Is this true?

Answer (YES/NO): NO